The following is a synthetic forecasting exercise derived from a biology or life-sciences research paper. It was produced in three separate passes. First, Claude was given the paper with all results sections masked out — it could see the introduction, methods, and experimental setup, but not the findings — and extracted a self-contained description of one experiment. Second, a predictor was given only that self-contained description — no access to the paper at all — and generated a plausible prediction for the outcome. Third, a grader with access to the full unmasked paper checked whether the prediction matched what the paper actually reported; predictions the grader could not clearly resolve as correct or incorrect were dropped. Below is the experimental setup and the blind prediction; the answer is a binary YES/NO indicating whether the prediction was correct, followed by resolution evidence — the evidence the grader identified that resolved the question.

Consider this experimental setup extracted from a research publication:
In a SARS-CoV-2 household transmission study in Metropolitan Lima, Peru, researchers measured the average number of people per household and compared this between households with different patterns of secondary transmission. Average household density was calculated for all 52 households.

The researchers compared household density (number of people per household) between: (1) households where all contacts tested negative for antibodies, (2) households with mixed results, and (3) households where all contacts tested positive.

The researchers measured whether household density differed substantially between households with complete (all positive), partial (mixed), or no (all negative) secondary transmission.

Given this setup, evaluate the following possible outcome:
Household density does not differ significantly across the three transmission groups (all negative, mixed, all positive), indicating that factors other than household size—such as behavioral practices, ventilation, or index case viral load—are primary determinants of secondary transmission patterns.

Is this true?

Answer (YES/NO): YES